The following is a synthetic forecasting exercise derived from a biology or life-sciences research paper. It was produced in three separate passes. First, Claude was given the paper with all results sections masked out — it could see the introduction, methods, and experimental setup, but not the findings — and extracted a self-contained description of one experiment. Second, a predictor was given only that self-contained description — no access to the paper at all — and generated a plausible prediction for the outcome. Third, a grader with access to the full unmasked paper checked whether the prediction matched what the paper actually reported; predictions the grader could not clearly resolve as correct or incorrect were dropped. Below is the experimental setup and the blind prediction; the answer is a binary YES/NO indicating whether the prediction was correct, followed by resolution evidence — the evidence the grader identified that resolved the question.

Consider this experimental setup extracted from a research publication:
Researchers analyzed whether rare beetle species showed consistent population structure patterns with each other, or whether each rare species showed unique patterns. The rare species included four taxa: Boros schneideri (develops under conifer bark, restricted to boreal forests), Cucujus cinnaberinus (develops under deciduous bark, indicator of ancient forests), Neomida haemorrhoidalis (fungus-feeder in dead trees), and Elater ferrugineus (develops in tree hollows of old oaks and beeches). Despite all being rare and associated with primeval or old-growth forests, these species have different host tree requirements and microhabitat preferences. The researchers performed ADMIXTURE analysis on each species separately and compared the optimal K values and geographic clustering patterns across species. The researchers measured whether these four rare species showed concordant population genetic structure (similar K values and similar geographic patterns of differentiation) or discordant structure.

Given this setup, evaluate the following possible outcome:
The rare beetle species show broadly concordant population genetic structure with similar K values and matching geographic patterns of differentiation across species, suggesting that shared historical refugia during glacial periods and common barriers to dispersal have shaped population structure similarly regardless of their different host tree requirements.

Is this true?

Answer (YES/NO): NO